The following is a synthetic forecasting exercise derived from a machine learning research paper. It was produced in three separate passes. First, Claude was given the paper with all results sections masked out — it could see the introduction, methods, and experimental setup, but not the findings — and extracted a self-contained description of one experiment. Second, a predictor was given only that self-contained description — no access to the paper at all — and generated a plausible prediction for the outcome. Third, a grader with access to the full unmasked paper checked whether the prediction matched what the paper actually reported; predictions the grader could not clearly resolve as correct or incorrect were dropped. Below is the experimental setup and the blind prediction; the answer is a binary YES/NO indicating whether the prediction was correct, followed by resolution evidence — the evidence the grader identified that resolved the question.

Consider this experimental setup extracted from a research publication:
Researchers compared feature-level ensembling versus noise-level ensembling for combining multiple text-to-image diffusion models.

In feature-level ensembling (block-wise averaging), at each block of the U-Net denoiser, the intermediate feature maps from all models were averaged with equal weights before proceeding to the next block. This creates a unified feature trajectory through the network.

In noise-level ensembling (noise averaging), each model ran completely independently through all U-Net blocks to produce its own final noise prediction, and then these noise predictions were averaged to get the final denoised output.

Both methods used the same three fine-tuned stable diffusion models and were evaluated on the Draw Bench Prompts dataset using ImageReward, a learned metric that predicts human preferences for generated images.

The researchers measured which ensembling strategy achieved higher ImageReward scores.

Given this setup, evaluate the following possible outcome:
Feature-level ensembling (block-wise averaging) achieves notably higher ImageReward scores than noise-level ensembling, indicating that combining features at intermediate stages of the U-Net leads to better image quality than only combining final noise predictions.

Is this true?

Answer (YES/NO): NO